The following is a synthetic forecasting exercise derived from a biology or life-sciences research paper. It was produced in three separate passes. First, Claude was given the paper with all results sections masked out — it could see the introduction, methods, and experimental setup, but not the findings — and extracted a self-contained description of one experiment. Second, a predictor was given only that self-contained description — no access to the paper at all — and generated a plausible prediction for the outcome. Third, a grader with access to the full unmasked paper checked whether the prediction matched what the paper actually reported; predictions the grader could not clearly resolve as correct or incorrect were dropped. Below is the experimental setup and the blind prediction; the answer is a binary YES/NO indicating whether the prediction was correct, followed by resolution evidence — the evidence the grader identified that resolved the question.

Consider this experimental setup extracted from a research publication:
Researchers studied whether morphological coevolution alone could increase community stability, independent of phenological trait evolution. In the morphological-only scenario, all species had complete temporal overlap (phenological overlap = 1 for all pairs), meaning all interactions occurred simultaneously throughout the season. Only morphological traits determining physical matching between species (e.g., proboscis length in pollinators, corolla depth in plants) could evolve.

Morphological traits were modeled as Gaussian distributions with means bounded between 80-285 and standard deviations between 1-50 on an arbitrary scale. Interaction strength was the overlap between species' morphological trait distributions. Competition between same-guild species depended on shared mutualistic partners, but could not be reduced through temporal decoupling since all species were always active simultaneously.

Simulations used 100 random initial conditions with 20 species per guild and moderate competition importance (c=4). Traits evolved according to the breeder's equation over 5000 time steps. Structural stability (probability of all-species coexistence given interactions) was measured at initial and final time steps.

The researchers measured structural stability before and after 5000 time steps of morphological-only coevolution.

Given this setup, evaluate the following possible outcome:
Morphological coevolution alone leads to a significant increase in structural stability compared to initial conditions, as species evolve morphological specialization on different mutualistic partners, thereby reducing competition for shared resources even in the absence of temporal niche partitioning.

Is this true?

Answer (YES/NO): YES